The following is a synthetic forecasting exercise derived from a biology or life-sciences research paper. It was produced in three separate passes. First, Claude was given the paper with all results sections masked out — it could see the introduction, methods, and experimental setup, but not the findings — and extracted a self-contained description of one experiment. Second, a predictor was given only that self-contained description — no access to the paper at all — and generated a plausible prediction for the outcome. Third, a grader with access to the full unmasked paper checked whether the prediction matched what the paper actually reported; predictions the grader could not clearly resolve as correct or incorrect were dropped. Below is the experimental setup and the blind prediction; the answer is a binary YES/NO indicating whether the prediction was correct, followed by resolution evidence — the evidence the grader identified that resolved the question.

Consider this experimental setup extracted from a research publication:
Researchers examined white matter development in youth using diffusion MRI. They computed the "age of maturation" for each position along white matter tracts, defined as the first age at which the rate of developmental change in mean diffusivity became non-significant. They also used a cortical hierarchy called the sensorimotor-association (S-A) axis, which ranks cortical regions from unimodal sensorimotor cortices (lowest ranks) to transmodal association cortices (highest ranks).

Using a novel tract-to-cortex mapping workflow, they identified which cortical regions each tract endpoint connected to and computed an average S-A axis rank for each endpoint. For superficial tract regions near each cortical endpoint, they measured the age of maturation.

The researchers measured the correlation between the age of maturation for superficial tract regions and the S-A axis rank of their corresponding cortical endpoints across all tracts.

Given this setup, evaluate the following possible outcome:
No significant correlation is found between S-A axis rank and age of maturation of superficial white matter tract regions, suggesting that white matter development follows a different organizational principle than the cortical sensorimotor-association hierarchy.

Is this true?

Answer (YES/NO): NO